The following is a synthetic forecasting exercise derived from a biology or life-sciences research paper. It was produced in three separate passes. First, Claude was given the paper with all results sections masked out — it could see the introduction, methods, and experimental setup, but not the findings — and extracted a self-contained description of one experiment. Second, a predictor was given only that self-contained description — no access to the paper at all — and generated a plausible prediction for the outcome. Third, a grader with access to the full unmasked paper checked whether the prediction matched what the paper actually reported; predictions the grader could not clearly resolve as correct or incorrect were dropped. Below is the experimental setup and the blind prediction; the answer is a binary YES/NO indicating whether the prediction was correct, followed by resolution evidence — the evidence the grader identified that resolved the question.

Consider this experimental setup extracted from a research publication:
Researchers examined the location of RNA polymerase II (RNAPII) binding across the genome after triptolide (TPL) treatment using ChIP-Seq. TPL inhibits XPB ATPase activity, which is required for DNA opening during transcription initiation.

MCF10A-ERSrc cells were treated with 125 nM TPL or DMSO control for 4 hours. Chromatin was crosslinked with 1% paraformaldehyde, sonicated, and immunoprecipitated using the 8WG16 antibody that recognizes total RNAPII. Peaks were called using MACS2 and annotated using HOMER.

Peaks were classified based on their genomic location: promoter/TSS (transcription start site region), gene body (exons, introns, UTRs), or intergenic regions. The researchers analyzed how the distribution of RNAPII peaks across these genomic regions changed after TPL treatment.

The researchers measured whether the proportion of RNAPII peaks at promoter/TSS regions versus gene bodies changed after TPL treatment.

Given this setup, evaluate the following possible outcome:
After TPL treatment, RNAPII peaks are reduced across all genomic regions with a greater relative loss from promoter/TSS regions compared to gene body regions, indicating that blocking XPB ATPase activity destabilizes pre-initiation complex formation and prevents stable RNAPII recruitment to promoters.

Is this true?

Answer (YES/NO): NO